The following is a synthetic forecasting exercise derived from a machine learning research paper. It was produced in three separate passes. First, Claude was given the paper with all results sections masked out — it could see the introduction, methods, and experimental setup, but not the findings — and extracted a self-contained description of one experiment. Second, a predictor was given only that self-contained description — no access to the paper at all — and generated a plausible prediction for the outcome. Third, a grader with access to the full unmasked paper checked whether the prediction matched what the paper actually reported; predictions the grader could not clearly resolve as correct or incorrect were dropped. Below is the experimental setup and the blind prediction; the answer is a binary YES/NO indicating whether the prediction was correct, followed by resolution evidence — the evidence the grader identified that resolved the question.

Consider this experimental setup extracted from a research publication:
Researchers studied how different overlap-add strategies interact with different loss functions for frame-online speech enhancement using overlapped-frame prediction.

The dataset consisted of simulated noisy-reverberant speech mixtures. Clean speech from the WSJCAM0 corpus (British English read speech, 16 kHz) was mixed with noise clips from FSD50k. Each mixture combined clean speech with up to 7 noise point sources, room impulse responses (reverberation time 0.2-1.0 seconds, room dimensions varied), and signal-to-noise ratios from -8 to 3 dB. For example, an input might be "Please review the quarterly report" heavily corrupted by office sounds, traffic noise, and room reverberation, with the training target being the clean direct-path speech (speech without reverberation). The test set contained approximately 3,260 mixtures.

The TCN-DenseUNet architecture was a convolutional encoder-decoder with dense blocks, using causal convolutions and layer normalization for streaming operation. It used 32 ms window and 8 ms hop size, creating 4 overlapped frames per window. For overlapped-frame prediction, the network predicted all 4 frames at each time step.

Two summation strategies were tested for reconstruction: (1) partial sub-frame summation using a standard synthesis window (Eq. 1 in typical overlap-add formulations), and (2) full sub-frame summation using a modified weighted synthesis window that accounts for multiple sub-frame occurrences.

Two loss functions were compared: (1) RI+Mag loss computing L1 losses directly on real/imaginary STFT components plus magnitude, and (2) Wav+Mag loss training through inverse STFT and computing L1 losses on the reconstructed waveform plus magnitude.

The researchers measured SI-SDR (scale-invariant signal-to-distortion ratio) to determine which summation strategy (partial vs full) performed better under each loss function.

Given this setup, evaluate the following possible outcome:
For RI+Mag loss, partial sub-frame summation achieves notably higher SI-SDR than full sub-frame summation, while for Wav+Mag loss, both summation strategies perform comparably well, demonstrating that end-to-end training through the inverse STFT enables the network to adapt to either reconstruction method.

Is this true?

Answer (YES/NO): YES